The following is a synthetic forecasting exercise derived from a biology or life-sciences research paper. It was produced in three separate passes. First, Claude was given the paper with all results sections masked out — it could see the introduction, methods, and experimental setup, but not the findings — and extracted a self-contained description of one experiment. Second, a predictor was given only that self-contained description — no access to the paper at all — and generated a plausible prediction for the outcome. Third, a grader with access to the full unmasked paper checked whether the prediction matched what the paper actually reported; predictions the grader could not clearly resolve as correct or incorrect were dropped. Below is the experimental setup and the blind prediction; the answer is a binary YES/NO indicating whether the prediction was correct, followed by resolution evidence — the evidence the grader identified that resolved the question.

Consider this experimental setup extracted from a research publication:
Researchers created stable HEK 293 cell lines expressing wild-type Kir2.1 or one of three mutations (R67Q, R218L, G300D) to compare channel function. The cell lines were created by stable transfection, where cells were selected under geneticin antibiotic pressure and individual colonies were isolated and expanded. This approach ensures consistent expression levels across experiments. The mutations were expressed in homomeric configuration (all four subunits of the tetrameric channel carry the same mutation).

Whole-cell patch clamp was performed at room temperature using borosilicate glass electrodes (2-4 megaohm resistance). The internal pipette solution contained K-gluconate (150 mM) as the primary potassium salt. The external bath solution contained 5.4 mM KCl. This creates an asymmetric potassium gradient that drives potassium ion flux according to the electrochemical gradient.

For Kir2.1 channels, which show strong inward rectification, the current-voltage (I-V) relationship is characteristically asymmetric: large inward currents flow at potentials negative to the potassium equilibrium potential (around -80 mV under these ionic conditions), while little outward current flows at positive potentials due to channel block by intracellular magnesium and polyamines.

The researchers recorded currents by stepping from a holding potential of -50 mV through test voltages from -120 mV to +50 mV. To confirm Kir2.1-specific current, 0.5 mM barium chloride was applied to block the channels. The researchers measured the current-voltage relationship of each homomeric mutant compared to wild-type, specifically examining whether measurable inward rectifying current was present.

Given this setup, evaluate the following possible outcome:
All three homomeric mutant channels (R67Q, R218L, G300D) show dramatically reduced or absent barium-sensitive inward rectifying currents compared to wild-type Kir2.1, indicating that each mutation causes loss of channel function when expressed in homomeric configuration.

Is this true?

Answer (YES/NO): YES